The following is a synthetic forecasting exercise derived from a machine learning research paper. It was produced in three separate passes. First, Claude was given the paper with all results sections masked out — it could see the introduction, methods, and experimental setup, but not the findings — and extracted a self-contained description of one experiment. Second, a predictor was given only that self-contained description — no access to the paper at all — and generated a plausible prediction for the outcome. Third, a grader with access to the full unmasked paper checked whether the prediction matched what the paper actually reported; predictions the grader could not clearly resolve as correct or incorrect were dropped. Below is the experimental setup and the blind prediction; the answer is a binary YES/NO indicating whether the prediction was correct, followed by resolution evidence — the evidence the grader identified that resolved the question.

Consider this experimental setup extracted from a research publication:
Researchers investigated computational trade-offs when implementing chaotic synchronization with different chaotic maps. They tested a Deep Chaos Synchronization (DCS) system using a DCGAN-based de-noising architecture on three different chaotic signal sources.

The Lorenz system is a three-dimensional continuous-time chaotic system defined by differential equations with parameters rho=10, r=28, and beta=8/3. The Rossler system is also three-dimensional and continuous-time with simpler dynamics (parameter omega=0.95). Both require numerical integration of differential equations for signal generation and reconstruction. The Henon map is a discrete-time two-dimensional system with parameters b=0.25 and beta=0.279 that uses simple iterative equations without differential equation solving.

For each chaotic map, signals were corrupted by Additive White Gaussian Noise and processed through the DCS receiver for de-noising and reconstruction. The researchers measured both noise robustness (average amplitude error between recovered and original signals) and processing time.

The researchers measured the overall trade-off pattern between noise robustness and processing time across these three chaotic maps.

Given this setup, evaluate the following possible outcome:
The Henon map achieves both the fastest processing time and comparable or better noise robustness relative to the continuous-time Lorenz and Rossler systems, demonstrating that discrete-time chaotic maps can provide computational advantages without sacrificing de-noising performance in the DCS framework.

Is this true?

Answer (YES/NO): NO